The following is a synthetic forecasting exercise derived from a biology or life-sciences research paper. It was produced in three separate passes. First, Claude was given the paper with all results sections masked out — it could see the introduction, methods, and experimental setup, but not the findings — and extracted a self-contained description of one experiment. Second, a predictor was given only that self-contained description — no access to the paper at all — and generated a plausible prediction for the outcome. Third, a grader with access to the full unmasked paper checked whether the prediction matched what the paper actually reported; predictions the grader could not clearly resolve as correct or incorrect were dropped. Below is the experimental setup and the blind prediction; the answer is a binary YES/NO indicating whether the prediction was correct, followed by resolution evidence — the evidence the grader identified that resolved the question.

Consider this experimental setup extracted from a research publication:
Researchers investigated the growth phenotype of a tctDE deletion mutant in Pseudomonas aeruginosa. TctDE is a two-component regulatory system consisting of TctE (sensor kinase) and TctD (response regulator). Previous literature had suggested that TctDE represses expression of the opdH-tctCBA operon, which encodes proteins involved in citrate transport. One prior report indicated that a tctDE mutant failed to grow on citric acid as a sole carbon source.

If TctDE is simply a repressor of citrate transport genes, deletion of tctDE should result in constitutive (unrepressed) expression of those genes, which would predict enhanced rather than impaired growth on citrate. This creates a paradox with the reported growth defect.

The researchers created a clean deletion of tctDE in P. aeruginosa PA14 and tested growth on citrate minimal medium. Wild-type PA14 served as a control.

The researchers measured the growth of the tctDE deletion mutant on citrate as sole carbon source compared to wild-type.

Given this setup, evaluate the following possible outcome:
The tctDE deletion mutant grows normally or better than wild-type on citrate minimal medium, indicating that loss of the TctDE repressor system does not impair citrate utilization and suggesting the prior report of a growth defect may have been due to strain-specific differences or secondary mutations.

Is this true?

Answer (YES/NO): NO